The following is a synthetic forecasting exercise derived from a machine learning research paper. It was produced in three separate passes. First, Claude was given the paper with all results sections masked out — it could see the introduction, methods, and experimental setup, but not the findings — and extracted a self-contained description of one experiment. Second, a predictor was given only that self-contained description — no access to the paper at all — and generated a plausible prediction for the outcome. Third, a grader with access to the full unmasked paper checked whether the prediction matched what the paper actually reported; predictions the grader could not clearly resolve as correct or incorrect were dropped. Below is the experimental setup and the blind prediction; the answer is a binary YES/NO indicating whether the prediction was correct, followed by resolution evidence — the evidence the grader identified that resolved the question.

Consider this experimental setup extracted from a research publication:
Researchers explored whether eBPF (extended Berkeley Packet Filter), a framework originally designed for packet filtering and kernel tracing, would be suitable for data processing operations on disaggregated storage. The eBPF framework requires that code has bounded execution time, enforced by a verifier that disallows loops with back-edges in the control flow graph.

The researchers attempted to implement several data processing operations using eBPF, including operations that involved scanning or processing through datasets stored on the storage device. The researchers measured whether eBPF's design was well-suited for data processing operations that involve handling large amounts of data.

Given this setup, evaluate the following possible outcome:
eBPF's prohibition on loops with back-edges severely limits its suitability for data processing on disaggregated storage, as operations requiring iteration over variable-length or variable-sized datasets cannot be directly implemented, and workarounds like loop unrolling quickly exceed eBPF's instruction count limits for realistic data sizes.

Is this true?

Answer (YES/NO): YES